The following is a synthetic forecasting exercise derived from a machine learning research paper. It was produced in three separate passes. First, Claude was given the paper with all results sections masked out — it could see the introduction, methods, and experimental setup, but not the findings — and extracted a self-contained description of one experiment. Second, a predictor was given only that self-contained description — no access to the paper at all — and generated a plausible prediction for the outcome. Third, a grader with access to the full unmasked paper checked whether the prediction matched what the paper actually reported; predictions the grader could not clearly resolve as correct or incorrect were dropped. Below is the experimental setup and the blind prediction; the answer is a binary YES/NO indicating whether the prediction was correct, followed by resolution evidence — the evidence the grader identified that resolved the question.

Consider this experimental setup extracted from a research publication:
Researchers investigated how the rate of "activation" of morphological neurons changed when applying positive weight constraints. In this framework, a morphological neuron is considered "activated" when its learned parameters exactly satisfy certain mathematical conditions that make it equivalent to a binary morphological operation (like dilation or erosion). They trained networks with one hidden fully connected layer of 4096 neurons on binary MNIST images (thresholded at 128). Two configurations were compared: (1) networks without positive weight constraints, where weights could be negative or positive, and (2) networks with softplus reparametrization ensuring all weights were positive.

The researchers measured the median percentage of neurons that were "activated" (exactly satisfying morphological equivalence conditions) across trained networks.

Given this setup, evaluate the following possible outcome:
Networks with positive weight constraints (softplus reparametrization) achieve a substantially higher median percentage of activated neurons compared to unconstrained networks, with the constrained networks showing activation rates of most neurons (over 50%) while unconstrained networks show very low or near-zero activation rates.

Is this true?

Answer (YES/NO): NO